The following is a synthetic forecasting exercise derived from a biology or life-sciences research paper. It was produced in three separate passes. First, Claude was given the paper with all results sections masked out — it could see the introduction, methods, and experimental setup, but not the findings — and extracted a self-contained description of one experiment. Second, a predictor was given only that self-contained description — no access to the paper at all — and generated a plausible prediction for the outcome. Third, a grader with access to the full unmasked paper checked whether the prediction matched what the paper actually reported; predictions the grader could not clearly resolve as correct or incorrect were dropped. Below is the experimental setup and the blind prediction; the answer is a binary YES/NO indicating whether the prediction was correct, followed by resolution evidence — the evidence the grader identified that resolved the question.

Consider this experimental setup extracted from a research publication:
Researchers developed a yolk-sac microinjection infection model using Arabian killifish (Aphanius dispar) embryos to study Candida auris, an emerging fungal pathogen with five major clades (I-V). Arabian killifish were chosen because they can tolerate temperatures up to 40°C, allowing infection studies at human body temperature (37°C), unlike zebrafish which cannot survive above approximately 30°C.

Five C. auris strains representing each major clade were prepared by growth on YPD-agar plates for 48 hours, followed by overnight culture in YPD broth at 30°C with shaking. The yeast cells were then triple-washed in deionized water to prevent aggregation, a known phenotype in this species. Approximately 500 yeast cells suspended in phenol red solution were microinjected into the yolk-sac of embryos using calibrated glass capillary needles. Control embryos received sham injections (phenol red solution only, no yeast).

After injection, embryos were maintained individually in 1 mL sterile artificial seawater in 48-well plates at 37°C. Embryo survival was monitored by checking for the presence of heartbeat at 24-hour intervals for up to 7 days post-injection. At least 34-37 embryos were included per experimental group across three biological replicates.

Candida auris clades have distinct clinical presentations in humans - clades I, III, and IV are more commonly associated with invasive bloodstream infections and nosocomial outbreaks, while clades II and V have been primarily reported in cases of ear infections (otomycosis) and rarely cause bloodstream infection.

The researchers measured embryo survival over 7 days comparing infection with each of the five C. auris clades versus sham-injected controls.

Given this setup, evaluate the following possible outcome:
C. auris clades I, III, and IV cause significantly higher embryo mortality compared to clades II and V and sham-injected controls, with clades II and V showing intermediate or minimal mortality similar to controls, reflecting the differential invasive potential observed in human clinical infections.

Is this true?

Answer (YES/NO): NO